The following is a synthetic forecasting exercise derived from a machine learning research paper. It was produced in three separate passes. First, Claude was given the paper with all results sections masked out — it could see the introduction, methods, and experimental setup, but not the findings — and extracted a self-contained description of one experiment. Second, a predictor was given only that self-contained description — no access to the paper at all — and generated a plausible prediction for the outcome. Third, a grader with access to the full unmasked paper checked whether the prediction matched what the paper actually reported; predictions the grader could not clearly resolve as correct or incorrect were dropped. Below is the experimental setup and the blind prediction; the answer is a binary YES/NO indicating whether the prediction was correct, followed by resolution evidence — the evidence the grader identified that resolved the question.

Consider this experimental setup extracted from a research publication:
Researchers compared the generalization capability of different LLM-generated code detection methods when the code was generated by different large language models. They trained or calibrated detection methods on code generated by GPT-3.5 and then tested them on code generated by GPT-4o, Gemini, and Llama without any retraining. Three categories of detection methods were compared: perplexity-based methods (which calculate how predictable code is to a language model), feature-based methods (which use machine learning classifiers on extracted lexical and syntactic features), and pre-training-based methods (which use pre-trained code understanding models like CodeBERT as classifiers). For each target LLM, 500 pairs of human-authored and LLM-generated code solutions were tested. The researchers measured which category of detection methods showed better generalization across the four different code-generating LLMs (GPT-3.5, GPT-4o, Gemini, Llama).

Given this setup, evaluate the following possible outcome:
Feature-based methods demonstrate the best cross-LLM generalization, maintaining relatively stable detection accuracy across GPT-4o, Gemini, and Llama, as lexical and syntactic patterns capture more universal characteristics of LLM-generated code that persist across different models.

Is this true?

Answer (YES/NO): NO